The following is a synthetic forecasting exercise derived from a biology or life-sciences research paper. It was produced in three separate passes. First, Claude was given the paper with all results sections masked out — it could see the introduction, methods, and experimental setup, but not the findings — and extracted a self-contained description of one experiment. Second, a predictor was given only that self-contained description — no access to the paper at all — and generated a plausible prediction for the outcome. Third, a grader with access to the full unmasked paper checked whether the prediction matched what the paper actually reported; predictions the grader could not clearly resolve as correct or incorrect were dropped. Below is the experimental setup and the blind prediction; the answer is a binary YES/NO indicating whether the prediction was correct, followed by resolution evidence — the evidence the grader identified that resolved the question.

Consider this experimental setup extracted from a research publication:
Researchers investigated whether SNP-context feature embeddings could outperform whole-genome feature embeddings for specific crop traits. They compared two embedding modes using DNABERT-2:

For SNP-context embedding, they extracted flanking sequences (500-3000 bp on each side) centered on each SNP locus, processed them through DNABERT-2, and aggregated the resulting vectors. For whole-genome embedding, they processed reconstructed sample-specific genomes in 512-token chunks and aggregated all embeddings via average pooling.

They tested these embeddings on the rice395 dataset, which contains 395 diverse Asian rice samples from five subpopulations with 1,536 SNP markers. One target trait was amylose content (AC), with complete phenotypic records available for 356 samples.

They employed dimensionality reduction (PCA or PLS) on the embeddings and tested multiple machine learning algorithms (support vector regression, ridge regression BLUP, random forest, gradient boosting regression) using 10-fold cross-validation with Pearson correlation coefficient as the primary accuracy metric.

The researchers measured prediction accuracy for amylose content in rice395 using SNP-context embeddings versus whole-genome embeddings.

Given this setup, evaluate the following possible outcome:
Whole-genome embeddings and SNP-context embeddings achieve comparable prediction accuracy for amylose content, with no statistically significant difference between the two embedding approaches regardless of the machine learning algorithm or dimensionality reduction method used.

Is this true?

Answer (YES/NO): NO